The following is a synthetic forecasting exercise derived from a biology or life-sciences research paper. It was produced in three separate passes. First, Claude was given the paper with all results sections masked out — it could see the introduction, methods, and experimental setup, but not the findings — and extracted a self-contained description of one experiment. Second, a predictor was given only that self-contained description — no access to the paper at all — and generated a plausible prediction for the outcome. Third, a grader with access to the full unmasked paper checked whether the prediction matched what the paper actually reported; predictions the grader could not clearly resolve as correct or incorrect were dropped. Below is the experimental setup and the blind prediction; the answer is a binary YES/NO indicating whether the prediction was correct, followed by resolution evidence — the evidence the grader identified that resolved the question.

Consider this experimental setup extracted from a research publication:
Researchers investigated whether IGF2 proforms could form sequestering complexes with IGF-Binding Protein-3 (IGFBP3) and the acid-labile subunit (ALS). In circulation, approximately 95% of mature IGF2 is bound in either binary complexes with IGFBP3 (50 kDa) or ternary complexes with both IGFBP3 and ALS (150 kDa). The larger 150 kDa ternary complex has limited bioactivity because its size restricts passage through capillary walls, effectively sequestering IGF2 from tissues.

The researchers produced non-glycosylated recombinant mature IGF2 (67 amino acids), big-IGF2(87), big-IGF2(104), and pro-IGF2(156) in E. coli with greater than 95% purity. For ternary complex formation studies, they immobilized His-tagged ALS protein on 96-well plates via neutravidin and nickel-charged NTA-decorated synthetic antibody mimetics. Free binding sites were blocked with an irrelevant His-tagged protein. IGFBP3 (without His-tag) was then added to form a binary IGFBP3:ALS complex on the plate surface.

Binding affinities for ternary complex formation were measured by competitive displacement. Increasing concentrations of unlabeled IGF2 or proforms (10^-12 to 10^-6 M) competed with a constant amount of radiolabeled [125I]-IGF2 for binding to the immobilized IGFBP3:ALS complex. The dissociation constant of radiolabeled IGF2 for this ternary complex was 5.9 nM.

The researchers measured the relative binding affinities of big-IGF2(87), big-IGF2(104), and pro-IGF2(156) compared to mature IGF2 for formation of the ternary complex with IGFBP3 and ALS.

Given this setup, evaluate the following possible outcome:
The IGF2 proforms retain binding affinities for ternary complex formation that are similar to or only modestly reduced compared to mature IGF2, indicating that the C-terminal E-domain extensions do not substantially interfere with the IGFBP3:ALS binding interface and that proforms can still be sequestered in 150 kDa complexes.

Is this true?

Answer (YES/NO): NO